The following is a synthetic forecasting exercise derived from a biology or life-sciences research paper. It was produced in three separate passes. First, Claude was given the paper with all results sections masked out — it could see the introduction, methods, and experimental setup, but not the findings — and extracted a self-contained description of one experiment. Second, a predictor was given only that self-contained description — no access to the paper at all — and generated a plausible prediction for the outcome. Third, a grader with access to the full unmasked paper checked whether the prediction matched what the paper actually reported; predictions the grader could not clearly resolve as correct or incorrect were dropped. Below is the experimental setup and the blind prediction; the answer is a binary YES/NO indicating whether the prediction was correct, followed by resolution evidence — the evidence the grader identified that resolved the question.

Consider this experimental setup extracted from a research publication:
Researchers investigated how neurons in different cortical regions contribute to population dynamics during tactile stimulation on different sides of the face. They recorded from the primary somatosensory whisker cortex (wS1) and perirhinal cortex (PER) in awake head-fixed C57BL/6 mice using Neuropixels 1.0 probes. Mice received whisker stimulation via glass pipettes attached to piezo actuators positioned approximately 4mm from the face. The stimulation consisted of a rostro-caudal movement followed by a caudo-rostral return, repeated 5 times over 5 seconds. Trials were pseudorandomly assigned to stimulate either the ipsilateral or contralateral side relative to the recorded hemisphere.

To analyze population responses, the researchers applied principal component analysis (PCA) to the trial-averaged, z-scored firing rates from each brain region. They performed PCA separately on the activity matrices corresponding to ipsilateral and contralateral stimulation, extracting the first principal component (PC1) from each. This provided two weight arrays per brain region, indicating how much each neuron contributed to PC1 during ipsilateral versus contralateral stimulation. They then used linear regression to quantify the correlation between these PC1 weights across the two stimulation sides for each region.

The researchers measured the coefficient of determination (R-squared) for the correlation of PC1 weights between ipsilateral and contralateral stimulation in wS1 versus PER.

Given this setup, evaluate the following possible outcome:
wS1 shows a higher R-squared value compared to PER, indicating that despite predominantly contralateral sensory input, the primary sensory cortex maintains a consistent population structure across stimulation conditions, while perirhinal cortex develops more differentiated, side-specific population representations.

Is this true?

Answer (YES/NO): NO